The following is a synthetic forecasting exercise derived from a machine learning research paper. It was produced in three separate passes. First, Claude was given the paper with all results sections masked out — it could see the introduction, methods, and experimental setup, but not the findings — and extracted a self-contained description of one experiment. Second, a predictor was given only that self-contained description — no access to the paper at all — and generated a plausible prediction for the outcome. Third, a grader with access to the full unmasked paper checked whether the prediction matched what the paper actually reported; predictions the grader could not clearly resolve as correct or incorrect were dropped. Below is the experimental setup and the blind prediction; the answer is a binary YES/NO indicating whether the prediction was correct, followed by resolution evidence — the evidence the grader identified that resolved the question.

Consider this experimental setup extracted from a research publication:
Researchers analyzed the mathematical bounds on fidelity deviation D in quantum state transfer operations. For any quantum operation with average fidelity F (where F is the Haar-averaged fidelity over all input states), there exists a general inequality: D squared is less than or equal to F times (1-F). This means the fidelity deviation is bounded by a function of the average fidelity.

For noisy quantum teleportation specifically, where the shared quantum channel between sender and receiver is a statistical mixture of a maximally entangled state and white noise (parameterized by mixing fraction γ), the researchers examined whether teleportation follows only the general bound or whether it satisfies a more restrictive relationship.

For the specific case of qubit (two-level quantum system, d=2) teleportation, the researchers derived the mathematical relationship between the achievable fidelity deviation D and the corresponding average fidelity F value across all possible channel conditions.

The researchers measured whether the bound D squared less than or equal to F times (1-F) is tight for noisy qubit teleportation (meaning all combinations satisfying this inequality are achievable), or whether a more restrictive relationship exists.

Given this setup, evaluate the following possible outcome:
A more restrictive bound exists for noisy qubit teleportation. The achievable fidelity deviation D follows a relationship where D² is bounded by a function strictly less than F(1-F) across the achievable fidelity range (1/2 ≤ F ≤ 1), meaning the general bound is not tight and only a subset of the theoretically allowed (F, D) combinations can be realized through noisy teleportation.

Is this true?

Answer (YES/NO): NO